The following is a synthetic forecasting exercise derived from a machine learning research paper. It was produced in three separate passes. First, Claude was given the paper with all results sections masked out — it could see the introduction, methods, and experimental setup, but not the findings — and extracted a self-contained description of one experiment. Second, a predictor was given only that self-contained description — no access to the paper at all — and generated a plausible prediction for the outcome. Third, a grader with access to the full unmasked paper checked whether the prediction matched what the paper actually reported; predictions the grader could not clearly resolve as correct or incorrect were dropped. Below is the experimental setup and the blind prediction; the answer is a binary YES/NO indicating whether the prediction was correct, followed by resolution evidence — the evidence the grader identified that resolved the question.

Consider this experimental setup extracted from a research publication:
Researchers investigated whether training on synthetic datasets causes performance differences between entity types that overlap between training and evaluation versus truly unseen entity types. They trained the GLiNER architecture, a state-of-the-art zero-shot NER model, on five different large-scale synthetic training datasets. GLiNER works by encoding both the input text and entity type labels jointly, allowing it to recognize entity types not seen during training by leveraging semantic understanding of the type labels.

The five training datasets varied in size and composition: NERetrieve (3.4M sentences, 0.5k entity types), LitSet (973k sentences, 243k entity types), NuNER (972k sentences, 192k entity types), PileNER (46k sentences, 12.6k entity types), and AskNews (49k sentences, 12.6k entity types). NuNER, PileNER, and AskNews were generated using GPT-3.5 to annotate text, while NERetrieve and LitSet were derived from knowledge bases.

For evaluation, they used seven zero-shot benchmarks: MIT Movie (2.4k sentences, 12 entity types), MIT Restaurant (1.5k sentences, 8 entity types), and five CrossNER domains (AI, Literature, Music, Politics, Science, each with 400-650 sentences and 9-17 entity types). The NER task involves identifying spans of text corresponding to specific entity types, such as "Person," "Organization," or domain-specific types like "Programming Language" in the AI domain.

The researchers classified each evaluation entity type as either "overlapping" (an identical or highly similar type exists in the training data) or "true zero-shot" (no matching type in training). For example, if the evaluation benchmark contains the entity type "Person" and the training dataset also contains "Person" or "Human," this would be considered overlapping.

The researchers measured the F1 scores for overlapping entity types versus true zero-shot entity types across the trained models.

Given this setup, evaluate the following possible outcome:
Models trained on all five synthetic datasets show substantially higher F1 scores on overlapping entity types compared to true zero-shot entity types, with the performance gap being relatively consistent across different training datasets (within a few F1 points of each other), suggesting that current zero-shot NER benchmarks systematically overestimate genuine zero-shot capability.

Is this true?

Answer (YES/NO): NO